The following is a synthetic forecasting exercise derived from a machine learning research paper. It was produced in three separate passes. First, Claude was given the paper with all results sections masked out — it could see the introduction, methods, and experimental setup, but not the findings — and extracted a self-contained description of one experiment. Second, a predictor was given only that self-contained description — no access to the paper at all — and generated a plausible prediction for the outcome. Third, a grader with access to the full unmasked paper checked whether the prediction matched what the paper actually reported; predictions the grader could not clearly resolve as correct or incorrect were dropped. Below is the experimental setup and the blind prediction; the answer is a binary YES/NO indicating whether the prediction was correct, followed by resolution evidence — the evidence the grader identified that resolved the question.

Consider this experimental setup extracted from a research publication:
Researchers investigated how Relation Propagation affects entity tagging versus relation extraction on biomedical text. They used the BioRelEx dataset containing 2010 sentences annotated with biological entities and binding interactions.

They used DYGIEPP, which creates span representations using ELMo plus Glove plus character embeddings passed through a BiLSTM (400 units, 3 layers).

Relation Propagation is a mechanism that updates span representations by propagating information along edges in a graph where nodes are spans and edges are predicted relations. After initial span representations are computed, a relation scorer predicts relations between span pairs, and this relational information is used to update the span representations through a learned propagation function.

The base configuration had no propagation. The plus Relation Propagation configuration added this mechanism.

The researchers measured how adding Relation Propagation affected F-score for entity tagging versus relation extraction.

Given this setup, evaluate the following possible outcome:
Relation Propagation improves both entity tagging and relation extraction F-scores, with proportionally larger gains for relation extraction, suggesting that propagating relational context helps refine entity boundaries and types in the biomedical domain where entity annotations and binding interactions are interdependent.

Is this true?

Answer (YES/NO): NO